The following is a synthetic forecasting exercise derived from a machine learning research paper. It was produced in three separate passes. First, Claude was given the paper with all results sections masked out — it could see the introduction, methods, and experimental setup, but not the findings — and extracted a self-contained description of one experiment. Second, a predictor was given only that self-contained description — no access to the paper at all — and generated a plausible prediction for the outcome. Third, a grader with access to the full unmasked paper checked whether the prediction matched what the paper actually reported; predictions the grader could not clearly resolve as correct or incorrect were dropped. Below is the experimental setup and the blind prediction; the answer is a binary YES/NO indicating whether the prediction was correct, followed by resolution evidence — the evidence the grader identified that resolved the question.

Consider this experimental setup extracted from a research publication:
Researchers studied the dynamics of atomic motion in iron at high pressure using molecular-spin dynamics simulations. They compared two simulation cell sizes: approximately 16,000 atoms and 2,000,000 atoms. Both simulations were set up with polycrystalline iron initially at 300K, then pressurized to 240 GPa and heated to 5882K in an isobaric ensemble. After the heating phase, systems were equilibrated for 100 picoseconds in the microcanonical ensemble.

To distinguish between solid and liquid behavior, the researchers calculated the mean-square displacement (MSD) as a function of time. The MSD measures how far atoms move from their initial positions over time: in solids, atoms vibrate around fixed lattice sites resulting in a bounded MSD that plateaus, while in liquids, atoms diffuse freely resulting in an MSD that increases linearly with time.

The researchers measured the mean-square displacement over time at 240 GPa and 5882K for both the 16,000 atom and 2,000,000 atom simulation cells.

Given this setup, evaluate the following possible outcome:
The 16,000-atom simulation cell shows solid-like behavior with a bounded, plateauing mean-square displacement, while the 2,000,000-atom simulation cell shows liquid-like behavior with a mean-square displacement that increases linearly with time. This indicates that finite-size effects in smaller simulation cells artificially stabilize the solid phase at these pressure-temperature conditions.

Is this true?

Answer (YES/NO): NO